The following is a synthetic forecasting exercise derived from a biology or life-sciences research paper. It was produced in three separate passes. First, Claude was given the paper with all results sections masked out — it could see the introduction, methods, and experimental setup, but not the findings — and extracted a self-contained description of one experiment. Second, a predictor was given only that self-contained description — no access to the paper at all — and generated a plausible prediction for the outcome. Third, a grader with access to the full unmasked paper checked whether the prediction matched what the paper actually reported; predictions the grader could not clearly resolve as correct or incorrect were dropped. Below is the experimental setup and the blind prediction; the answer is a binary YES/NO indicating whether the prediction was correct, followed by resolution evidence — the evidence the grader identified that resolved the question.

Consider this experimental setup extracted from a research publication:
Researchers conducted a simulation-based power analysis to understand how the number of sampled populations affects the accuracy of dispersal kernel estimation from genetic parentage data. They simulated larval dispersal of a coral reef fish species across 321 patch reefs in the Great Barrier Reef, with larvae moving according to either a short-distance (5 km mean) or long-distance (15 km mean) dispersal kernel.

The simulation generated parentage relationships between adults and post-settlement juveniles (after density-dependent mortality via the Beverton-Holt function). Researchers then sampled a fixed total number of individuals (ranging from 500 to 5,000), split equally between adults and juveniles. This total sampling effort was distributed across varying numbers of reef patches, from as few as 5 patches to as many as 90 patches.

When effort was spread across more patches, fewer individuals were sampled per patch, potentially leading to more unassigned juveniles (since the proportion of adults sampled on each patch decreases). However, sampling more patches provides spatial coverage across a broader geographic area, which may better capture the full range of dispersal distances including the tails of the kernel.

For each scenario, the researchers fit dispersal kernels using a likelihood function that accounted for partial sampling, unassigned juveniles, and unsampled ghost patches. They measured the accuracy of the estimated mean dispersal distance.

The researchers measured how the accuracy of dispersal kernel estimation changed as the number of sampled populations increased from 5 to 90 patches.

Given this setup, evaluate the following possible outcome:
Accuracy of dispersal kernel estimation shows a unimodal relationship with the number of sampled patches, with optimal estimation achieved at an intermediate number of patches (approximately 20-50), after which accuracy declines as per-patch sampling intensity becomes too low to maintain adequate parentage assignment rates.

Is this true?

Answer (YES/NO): NO